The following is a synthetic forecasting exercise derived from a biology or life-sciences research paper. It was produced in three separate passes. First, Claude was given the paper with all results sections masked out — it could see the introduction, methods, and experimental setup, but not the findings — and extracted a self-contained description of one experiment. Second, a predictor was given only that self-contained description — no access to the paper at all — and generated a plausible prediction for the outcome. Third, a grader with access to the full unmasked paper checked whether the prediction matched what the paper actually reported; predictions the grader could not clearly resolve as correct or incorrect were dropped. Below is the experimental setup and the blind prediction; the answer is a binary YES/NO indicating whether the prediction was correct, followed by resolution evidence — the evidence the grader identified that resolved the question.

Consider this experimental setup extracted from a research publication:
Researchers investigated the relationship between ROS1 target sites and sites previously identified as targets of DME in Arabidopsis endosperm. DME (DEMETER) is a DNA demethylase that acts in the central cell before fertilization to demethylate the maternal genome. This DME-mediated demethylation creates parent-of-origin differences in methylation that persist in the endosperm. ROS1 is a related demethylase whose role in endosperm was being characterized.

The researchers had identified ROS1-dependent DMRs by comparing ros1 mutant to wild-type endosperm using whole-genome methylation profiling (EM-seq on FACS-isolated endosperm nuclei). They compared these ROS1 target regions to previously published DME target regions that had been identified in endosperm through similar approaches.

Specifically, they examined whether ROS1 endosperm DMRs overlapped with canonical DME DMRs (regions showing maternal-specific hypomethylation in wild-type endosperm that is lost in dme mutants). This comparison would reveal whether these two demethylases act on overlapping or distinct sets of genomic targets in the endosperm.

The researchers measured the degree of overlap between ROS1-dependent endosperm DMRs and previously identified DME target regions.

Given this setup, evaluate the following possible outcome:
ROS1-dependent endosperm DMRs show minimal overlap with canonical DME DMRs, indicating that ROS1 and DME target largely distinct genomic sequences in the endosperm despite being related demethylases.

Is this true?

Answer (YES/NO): NO